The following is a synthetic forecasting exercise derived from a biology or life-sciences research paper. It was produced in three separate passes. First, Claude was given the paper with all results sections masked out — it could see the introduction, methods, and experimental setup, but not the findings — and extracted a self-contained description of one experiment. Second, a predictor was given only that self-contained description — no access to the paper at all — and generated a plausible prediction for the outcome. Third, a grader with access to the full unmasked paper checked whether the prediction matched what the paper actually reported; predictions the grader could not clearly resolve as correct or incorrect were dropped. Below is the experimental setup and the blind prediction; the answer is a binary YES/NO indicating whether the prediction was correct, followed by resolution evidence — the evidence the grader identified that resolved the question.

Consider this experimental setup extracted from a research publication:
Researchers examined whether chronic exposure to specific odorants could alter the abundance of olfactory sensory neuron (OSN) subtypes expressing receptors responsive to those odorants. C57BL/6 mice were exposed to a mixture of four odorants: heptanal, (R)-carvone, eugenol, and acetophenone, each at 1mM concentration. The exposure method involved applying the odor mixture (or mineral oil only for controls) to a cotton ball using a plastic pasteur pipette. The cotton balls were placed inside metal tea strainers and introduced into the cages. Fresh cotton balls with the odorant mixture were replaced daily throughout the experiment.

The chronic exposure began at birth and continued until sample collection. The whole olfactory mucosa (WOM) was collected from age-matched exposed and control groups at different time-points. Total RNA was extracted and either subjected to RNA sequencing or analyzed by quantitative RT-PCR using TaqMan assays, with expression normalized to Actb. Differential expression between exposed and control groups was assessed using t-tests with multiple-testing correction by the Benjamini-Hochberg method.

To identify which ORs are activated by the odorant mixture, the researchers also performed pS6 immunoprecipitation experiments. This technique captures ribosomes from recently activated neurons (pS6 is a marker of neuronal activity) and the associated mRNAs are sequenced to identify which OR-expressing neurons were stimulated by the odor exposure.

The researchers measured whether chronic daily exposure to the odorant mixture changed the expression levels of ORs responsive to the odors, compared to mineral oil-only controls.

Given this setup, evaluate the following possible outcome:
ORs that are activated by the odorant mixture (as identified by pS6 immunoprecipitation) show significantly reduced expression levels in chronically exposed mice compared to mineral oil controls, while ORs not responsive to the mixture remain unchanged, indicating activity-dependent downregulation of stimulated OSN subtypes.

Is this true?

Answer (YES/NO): NO